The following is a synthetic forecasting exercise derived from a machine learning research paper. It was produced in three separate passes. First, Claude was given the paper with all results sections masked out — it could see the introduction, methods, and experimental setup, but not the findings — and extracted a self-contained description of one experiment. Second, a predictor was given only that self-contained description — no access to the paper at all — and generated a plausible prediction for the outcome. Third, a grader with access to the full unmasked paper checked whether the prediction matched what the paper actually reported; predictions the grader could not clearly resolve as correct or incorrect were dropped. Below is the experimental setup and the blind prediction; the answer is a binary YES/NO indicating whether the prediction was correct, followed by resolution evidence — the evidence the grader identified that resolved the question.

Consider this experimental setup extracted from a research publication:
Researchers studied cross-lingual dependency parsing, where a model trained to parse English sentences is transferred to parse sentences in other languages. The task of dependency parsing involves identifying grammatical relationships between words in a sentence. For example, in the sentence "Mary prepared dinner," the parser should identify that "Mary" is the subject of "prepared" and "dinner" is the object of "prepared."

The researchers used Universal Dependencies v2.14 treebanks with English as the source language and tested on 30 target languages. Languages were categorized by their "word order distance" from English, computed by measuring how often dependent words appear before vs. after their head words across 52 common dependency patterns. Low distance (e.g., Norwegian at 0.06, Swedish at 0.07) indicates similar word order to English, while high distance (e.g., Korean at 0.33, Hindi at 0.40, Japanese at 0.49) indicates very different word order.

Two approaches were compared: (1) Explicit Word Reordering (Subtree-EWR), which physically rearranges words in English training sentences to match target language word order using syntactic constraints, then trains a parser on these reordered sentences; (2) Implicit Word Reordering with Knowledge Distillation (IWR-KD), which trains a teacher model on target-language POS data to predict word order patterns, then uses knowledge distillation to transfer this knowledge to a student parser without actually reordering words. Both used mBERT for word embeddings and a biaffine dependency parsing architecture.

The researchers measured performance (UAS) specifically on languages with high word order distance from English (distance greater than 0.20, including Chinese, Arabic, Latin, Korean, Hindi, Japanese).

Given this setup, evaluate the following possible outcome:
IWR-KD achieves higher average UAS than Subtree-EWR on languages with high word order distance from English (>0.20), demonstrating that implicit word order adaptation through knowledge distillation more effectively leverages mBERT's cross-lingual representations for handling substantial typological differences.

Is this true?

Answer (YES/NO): NO